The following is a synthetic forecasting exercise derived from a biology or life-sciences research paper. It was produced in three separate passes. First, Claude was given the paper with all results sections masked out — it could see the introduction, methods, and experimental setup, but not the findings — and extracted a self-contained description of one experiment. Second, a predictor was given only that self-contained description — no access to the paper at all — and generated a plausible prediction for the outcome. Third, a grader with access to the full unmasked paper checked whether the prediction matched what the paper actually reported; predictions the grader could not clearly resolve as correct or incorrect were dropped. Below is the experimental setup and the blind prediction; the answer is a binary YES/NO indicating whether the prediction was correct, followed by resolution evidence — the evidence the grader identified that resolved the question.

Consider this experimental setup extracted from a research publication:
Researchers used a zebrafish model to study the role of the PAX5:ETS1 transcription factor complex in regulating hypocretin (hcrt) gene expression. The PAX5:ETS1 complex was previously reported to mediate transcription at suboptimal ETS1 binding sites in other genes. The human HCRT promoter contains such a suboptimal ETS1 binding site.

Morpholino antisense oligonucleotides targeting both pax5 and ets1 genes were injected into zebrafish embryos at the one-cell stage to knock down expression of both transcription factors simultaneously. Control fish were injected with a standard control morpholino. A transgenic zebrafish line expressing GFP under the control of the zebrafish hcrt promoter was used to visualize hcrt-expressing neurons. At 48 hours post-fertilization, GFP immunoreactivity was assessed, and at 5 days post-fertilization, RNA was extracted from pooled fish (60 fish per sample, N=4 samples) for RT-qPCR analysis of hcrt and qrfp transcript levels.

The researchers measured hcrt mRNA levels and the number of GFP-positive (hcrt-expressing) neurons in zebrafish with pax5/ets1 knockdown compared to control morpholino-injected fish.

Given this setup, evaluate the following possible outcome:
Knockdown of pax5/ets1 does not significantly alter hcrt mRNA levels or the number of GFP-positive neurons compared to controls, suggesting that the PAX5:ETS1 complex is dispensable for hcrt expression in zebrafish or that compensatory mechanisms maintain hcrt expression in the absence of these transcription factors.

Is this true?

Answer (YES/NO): NO